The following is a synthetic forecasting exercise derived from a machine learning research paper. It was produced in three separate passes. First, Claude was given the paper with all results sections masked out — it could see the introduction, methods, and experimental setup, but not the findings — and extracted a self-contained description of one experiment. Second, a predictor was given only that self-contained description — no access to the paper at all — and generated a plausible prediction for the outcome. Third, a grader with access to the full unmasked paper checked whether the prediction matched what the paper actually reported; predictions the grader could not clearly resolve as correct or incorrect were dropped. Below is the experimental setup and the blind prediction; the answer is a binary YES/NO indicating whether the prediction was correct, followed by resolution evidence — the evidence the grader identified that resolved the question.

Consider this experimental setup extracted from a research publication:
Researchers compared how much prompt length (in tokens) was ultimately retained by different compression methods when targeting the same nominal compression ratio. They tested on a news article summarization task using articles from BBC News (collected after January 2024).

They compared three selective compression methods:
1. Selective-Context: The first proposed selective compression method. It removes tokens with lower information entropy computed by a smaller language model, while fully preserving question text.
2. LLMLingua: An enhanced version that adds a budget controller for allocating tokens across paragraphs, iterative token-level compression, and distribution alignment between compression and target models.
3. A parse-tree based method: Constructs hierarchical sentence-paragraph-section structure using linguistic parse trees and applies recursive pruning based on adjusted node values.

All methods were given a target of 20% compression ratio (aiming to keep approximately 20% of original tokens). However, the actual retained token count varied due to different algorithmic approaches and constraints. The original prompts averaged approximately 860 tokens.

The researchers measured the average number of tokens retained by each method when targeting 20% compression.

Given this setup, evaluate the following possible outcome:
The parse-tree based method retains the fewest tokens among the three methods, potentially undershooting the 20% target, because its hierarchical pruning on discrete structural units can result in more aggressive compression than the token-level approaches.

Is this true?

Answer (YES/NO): NO